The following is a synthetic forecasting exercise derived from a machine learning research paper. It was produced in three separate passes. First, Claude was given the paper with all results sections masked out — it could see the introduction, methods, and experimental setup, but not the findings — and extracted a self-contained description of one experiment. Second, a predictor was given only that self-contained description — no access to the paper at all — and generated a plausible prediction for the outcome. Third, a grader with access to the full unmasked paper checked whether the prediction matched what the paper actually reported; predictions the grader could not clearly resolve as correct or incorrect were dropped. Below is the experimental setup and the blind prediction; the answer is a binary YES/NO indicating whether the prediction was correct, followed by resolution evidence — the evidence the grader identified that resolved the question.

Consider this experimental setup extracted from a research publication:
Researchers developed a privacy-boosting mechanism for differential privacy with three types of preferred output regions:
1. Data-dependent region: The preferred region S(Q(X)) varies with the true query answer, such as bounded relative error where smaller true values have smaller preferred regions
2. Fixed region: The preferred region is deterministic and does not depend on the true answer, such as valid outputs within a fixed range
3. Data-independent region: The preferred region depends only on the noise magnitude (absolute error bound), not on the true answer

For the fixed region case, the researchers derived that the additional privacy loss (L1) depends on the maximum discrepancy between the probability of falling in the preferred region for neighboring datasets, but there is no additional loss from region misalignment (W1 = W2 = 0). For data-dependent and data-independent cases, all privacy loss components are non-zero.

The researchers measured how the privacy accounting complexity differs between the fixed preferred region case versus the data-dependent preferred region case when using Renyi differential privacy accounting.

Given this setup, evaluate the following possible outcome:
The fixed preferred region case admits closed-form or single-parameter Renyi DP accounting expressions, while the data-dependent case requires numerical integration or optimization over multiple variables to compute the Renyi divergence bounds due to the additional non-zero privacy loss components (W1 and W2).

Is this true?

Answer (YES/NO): YES